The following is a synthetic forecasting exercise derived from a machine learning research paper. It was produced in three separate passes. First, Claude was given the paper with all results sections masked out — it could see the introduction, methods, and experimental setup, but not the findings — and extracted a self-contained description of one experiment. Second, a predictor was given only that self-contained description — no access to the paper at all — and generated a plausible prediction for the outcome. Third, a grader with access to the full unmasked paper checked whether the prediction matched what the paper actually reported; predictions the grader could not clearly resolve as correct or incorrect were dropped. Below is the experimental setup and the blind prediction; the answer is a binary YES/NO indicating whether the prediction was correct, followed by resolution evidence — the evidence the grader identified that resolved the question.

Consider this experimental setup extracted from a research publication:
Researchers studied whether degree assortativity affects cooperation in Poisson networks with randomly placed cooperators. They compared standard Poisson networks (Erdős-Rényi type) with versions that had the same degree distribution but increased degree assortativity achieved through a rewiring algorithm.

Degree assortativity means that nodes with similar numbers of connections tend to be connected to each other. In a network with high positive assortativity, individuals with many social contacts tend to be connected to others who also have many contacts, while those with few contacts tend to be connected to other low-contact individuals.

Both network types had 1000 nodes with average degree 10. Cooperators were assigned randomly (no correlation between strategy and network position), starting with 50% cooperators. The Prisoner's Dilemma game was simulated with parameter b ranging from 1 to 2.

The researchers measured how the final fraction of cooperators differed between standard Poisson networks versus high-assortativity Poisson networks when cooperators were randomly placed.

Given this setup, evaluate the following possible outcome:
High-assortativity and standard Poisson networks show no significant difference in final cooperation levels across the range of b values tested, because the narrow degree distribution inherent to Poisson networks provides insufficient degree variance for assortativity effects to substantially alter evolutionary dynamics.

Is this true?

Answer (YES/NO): NO